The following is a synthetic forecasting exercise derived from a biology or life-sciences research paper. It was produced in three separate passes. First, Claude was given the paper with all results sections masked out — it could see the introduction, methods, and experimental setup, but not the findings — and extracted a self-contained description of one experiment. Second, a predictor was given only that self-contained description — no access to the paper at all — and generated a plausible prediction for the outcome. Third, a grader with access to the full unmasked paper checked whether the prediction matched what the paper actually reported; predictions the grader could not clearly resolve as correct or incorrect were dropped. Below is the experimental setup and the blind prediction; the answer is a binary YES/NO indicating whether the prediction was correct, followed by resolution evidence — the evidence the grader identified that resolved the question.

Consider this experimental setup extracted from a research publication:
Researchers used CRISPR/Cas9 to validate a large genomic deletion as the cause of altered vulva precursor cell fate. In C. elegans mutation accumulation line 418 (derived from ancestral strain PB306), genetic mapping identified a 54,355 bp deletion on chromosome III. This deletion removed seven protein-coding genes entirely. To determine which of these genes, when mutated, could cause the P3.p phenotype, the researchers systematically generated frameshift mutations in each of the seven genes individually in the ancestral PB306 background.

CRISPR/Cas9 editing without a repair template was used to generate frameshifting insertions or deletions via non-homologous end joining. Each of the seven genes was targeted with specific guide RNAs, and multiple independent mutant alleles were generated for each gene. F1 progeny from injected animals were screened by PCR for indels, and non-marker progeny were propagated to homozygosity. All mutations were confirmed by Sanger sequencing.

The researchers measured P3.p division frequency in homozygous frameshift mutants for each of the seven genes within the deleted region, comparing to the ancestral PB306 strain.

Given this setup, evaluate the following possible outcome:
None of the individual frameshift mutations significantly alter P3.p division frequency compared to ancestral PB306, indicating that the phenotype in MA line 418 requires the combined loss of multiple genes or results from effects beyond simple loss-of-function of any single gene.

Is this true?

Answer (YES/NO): NO